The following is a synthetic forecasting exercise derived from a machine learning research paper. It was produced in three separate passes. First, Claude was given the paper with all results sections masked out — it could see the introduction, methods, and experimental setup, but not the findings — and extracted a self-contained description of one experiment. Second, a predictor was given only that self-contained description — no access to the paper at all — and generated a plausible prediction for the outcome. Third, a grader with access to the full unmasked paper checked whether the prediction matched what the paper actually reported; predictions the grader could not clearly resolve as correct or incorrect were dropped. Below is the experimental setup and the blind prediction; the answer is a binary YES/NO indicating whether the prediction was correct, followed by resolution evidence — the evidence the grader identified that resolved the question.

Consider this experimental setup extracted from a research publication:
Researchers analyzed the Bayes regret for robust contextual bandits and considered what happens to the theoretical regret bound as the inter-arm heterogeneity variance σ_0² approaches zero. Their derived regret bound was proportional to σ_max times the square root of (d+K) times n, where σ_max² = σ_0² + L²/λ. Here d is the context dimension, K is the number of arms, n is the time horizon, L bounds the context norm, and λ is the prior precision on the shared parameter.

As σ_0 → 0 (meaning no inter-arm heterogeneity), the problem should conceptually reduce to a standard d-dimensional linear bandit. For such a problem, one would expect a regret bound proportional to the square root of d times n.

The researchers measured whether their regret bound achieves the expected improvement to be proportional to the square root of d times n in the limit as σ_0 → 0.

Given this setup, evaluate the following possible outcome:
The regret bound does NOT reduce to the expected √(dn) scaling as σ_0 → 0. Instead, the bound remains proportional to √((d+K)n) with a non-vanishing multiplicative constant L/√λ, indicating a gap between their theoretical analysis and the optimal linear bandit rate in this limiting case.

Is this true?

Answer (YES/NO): YES